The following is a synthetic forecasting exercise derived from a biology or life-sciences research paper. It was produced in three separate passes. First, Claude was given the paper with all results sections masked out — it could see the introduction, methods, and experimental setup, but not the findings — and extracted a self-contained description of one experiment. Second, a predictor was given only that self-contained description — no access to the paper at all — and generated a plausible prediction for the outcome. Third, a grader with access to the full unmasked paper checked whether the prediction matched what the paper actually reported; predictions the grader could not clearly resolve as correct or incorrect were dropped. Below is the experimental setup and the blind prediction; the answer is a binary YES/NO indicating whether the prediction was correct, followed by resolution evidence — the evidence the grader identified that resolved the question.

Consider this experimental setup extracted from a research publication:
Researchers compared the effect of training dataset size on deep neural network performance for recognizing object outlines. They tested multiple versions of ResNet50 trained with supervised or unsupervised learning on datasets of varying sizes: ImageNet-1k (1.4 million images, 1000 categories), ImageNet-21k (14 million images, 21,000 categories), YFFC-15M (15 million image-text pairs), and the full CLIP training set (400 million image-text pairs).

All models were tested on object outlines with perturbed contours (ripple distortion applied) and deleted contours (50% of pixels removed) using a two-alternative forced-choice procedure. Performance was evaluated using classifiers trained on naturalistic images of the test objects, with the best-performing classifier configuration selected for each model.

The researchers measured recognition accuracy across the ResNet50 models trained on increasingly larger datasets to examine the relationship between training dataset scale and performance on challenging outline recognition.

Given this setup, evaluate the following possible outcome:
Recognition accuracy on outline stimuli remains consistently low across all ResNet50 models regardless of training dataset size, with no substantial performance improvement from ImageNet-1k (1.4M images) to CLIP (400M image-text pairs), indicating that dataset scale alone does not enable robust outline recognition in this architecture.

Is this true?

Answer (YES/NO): NO